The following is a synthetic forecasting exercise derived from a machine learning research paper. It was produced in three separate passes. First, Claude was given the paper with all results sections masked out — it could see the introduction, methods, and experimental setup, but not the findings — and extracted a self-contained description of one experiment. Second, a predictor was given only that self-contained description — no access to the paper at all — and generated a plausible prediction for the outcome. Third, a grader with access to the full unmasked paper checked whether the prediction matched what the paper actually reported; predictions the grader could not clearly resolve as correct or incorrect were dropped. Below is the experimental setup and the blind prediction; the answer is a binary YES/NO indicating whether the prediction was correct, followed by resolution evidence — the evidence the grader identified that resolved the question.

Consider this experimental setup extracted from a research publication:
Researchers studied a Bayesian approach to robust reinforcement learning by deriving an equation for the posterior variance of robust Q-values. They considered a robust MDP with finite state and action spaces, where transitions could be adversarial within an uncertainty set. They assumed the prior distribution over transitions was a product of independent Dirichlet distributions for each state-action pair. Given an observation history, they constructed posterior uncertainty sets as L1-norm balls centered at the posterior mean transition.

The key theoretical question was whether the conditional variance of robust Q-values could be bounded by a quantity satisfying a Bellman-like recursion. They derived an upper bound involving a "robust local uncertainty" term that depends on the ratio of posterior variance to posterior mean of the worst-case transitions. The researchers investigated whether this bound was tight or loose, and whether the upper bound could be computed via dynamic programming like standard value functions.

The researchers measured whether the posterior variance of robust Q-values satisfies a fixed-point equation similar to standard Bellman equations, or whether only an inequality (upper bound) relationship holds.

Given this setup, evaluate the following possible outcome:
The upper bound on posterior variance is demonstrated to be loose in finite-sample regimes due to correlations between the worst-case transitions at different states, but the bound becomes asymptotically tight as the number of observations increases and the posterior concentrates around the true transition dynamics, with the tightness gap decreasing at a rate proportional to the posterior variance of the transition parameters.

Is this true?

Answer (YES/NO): NO